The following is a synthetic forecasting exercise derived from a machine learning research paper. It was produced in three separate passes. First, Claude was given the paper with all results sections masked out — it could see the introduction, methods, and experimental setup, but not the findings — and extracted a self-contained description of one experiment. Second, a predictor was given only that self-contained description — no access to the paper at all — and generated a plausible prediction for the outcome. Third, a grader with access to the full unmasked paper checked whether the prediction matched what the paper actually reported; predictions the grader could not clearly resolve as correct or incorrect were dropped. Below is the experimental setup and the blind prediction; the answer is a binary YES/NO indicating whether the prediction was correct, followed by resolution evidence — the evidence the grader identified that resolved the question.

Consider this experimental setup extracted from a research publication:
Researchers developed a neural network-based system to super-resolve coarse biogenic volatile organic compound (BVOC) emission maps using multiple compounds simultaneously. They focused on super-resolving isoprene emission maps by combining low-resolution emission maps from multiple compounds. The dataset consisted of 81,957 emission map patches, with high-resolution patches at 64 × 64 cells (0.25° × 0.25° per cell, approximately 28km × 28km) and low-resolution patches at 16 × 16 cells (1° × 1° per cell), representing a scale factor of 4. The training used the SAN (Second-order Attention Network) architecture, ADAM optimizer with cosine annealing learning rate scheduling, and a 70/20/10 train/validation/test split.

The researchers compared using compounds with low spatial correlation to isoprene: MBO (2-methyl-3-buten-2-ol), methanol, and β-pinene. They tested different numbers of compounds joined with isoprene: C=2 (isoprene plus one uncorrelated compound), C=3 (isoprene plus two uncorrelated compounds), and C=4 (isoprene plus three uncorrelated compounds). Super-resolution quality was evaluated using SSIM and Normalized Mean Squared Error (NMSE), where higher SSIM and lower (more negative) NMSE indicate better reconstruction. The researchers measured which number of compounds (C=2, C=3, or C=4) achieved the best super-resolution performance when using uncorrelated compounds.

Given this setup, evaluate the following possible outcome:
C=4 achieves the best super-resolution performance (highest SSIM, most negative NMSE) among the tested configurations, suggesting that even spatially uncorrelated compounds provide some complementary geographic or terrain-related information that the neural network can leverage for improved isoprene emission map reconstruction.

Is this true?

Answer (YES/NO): NO